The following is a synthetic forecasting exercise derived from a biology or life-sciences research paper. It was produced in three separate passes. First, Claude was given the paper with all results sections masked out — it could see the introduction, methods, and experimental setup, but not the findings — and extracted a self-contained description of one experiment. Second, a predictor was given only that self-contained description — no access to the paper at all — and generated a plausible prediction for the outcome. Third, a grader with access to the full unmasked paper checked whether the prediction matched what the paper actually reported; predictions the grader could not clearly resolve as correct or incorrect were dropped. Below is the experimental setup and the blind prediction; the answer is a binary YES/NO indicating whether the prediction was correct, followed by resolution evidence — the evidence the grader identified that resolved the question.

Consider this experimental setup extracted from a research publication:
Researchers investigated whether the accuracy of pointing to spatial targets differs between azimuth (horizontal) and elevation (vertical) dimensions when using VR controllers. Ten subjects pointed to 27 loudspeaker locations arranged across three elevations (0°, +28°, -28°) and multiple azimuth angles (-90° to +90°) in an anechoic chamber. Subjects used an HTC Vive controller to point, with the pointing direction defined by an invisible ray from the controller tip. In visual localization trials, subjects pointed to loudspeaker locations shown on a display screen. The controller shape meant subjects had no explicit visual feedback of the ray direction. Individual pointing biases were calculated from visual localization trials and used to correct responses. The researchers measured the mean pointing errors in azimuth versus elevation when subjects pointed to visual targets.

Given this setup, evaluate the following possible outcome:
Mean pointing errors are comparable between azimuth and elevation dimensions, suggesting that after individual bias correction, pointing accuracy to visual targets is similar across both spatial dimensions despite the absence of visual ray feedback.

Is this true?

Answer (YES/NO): NO